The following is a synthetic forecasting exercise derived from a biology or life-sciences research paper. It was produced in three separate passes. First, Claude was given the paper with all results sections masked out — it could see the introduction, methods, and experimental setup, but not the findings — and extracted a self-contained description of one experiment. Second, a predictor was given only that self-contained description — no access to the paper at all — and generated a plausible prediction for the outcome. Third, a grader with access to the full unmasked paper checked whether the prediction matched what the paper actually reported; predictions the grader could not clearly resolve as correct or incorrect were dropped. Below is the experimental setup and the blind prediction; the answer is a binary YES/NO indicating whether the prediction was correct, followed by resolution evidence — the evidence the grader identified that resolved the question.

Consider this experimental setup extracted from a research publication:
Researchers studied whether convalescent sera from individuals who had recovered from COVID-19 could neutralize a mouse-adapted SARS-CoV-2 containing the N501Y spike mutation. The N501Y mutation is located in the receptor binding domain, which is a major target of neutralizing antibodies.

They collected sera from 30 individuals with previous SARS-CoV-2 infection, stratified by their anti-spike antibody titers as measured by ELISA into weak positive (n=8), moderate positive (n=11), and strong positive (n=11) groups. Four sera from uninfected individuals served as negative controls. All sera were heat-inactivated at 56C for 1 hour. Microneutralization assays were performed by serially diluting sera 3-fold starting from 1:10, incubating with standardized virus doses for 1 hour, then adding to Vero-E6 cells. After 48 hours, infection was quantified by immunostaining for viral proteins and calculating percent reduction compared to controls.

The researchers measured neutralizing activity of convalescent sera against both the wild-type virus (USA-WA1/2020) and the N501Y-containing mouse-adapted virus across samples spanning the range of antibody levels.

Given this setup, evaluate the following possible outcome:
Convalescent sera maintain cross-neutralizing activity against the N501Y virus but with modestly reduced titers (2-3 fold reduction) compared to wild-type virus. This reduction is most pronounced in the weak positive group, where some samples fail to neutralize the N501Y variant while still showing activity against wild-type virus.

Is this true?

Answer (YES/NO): NO